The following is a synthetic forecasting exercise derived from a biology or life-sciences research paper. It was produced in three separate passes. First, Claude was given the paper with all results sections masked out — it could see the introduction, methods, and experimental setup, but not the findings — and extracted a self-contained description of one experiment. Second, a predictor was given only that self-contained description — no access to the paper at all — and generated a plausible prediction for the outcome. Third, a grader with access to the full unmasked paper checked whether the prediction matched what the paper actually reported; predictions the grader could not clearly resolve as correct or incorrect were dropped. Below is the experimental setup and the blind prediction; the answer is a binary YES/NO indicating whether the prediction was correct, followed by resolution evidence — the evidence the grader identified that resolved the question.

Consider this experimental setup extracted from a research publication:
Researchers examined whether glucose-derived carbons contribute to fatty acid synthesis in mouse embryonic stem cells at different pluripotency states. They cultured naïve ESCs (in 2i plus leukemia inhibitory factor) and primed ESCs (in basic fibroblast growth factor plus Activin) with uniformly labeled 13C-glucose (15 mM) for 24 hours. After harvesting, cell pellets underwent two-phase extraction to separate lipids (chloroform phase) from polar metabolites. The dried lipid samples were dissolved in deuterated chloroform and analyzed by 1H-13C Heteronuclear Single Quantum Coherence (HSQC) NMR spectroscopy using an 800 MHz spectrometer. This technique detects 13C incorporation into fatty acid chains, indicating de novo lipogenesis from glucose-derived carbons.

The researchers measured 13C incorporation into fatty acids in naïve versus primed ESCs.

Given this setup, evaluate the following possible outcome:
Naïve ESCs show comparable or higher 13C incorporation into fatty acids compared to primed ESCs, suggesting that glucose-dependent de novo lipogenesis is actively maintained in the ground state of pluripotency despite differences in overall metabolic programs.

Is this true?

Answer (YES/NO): YES